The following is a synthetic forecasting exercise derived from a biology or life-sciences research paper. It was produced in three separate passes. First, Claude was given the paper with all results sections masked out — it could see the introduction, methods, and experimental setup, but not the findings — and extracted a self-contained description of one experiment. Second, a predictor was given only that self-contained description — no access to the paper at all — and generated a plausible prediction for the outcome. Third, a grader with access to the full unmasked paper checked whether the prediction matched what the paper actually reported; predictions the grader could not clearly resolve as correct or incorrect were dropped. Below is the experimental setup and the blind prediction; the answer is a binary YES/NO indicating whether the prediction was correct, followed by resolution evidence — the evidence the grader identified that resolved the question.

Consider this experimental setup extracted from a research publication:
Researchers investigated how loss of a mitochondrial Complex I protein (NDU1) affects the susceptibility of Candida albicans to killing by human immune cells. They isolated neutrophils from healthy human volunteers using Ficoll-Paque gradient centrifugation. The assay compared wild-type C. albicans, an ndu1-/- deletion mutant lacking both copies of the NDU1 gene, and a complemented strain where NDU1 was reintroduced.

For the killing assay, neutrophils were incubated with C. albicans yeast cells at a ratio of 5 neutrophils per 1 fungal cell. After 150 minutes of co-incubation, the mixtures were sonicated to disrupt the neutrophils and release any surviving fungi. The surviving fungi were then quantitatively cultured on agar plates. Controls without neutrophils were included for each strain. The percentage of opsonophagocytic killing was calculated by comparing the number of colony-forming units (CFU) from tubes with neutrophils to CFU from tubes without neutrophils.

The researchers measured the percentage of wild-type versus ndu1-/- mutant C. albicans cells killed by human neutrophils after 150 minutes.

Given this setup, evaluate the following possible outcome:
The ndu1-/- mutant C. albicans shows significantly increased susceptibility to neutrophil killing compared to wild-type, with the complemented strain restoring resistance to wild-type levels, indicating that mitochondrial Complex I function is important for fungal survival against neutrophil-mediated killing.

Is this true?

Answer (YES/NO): YES